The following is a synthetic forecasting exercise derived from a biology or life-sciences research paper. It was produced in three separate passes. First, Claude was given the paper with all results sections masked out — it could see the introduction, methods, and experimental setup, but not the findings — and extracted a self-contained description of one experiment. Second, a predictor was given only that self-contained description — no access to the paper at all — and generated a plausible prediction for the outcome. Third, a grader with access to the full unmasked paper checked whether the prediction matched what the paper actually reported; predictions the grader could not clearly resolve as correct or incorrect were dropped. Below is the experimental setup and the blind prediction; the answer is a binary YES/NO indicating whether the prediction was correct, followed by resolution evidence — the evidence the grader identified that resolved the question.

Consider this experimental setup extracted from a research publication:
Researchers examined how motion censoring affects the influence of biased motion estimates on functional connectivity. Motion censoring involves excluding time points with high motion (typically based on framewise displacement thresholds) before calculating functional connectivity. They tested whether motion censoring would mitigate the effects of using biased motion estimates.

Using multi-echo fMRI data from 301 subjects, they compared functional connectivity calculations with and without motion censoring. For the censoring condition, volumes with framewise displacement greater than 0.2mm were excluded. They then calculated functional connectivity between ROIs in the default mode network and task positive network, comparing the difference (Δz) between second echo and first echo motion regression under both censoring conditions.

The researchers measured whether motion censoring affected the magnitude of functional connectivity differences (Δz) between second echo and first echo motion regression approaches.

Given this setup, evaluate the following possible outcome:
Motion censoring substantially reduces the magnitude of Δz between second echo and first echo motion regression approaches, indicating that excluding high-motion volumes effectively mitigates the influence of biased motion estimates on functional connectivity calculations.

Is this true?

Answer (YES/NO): NO